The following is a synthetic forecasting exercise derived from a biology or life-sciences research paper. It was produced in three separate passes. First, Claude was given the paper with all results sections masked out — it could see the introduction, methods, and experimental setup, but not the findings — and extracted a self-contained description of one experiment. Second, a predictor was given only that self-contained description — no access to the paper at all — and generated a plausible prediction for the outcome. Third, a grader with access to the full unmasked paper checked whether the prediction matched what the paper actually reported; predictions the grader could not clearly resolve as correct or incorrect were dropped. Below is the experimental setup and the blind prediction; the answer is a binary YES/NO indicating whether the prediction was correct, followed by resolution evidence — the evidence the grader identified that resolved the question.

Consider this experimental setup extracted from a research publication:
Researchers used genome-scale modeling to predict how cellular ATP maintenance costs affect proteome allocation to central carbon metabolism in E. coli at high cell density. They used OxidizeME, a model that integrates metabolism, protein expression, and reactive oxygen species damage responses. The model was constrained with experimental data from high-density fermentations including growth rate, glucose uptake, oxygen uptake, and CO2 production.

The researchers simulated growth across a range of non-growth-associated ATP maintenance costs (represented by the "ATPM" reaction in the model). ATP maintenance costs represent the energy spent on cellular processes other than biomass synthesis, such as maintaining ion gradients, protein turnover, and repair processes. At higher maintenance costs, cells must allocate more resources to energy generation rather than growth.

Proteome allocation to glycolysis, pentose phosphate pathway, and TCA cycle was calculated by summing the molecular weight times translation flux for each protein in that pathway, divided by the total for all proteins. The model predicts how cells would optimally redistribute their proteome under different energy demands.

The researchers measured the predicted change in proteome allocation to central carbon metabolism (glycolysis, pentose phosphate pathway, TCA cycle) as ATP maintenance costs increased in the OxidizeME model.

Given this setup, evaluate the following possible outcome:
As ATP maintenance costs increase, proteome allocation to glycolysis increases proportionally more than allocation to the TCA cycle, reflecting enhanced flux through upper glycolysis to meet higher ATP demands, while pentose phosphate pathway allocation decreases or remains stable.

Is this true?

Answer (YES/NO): NO